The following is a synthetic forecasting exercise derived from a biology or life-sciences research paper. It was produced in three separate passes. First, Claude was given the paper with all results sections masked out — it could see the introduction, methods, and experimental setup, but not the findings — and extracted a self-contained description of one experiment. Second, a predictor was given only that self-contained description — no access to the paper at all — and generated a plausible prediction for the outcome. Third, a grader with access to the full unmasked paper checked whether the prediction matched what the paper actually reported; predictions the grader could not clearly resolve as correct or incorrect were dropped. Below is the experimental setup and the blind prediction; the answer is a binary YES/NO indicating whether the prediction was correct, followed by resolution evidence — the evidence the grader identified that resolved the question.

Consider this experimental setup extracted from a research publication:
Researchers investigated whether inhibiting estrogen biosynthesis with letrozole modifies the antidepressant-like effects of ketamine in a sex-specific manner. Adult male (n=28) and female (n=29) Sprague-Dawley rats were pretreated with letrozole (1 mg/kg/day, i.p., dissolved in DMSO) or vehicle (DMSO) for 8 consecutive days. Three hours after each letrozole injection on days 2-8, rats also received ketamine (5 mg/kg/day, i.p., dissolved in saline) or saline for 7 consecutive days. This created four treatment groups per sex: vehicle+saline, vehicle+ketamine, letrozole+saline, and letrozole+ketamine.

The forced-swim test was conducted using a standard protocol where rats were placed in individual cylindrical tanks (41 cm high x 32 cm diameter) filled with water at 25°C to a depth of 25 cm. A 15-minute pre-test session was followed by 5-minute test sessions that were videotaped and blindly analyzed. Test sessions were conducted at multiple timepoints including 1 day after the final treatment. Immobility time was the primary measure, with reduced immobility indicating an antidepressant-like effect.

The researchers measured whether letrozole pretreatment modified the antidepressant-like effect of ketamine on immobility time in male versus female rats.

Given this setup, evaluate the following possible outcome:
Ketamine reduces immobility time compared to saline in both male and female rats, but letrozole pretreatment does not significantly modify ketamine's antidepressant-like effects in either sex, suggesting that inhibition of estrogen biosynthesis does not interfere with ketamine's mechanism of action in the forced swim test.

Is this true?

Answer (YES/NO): NO